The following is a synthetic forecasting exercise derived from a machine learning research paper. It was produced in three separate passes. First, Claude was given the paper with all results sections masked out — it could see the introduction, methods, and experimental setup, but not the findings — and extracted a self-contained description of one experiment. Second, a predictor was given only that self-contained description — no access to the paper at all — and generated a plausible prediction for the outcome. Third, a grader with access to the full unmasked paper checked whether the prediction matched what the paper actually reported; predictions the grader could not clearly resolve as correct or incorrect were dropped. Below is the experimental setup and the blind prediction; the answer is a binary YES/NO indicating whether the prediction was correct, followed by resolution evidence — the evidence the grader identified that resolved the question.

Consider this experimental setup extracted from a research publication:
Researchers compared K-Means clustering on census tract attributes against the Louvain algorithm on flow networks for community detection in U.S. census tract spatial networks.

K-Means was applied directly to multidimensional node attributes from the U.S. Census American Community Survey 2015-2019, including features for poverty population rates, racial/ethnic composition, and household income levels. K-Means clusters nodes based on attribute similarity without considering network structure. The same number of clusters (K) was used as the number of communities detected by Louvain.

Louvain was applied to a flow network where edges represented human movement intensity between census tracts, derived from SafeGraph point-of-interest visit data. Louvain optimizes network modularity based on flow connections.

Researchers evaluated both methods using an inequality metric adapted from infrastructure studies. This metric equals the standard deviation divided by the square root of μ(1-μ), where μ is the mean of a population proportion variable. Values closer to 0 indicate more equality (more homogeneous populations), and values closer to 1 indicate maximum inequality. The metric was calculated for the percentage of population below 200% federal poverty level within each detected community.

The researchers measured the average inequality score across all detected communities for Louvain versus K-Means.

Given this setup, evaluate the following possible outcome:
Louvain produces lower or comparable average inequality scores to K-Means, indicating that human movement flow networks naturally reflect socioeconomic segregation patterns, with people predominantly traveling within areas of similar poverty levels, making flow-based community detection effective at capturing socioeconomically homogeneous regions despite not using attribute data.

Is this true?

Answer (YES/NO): NO